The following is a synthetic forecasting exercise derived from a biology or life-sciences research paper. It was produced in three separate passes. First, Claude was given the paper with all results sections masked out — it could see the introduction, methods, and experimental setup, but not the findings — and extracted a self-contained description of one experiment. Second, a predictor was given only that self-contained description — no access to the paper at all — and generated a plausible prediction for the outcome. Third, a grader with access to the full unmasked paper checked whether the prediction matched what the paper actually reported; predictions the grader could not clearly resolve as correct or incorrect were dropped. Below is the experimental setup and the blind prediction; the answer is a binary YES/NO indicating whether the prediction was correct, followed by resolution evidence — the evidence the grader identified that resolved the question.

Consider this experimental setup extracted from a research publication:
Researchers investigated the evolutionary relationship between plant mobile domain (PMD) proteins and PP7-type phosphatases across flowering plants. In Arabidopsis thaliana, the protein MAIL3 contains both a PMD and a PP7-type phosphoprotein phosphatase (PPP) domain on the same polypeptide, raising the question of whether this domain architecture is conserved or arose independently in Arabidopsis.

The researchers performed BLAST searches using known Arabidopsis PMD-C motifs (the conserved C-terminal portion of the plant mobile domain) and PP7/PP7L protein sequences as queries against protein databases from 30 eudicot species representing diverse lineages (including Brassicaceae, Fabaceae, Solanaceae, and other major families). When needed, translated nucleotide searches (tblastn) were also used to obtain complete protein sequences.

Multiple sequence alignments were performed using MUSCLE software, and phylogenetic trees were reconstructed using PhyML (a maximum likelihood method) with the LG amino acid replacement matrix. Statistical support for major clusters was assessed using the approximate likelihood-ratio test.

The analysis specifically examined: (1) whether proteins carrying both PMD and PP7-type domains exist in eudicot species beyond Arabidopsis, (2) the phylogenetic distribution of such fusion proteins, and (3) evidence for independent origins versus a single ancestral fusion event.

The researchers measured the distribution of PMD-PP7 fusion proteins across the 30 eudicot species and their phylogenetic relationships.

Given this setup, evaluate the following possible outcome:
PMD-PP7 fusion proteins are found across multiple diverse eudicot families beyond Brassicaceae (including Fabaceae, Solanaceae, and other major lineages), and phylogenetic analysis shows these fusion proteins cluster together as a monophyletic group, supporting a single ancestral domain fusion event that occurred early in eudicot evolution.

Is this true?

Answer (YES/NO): NO